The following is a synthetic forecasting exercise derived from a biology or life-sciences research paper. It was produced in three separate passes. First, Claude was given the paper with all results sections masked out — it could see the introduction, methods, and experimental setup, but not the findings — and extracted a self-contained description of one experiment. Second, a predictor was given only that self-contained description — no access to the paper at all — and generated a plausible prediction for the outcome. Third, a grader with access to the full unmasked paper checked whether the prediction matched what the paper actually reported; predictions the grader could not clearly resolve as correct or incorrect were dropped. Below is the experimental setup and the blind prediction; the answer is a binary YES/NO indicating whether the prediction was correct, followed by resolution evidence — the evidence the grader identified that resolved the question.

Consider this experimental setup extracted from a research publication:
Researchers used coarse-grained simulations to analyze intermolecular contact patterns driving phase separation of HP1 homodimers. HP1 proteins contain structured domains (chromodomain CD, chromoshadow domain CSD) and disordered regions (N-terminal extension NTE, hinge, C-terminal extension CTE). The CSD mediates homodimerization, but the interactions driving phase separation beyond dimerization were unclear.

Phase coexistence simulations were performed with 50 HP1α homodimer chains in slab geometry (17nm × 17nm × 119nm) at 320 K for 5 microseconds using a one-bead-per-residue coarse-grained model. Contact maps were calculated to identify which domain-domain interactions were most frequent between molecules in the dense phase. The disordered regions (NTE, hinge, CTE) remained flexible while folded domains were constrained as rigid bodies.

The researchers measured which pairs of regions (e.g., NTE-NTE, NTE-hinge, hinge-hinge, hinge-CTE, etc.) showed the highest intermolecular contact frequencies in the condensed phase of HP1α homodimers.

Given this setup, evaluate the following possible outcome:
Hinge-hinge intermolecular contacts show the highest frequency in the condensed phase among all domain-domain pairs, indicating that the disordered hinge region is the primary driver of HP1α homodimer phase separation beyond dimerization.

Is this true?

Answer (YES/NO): NO